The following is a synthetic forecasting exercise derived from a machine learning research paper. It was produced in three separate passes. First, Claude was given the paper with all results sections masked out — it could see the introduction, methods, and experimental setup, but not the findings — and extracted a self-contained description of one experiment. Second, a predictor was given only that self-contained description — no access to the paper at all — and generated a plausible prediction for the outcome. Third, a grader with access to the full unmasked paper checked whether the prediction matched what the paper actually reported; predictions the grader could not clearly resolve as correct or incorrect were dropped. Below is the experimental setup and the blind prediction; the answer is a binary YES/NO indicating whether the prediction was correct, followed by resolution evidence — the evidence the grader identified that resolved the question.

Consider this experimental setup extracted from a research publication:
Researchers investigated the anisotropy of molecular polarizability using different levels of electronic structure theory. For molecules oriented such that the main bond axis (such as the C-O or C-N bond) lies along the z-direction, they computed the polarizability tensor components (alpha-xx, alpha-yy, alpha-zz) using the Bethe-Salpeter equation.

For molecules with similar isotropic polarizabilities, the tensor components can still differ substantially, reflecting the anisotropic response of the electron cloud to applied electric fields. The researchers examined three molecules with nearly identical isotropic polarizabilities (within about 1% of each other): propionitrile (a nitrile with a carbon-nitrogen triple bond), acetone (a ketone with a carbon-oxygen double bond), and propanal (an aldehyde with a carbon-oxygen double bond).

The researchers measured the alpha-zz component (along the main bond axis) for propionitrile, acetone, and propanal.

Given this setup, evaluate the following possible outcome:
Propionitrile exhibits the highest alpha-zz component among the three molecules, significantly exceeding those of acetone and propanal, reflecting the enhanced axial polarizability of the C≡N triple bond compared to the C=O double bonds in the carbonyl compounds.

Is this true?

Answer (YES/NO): YES